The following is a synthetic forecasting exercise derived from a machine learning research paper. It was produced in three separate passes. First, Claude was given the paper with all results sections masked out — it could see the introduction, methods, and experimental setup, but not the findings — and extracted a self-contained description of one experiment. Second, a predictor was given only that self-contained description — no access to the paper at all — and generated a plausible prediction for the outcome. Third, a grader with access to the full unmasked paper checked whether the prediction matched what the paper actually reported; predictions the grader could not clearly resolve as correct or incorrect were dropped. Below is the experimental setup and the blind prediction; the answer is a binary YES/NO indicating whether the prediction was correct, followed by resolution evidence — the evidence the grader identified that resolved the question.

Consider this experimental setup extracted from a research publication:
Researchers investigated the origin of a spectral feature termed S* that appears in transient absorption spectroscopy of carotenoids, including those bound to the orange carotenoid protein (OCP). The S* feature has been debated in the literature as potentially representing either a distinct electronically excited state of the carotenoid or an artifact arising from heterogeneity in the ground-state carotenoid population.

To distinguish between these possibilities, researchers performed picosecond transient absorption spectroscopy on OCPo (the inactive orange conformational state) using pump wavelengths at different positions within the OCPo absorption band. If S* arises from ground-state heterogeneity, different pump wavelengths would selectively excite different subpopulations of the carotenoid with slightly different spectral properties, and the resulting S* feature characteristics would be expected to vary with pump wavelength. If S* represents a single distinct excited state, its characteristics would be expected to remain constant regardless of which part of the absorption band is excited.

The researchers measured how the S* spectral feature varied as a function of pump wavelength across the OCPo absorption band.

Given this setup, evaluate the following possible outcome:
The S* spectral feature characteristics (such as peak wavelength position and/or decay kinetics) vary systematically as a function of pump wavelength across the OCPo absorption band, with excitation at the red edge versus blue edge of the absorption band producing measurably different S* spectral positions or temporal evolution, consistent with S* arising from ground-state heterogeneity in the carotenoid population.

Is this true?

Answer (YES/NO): YES